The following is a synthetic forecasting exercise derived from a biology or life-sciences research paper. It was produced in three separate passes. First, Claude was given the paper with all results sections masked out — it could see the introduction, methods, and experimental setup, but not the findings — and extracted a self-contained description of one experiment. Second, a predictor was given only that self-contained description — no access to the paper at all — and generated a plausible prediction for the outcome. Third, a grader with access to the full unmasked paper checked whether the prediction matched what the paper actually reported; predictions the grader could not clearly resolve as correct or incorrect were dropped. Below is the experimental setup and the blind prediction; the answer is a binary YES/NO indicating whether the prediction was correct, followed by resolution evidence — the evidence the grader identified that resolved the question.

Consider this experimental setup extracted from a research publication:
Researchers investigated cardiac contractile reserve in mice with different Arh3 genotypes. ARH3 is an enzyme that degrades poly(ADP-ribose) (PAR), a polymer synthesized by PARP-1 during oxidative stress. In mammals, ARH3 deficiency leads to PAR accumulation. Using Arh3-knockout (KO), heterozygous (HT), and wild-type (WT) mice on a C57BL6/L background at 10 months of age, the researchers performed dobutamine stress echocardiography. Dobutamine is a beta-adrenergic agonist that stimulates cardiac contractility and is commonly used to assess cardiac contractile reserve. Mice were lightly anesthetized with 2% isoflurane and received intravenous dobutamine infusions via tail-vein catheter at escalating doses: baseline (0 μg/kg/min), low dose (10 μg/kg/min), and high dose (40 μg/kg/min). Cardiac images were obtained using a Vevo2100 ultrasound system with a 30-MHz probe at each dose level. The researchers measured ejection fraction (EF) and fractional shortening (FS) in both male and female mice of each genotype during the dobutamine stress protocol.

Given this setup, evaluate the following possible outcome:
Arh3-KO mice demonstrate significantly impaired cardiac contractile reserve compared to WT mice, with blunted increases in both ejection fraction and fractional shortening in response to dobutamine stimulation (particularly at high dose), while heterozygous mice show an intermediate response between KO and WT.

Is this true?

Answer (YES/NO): NO